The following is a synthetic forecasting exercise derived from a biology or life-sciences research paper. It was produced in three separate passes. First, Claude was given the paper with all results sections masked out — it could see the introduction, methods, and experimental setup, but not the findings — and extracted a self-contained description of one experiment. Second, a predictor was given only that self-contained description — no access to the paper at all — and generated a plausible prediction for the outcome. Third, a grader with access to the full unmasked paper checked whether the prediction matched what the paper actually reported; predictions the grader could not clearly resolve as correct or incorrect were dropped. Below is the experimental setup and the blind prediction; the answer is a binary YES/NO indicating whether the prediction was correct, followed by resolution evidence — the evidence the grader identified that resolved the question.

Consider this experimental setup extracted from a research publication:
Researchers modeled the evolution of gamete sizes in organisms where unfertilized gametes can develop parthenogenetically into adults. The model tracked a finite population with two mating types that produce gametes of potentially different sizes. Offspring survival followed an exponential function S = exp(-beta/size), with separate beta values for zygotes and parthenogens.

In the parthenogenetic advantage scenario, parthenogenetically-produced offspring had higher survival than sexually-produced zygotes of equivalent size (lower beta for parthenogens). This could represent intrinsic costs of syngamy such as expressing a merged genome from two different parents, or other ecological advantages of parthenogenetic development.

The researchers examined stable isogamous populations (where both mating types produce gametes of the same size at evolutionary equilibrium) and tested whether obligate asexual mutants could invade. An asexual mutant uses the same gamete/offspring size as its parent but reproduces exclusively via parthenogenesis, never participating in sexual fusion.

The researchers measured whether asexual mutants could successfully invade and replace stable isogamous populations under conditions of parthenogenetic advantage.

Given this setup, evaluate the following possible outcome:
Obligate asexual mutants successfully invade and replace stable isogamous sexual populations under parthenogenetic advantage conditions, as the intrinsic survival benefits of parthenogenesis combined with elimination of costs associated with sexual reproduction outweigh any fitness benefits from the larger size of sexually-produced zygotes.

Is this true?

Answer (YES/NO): NO